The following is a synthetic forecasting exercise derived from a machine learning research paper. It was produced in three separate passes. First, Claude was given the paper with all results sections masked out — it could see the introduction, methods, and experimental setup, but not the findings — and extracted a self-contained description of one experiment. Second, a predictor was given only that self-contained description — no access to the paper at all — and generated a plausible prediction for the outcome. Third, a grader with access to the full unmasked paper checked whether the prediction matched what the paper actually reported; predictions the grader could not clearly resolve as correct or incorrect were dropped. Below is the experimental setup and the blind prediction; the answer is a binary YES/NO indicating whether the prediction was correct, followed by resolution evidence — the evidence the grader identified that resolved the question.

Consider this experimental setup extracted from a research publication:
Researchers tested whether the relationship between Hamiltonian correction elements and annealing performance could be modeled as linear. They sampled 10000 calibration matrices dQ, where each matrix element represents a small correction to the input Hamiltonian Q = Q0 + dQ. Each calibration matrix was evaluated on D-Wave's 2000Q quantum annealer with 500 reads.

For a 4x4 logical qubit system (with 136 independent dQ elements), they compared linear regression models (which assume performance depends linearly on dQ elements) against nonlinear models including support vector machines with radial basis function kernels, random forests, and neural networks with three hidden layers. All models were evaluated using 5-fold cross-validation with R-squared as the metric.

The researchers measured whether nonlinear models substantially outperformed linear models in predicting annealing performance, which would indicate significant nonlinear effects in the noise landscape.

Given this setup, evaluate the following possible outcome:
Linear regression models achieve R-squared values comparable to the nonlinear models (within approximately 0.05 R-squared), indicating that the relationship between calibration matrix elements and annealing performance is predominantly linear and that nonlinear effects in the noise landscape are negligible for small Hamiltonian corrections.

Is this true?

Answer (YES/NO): YES